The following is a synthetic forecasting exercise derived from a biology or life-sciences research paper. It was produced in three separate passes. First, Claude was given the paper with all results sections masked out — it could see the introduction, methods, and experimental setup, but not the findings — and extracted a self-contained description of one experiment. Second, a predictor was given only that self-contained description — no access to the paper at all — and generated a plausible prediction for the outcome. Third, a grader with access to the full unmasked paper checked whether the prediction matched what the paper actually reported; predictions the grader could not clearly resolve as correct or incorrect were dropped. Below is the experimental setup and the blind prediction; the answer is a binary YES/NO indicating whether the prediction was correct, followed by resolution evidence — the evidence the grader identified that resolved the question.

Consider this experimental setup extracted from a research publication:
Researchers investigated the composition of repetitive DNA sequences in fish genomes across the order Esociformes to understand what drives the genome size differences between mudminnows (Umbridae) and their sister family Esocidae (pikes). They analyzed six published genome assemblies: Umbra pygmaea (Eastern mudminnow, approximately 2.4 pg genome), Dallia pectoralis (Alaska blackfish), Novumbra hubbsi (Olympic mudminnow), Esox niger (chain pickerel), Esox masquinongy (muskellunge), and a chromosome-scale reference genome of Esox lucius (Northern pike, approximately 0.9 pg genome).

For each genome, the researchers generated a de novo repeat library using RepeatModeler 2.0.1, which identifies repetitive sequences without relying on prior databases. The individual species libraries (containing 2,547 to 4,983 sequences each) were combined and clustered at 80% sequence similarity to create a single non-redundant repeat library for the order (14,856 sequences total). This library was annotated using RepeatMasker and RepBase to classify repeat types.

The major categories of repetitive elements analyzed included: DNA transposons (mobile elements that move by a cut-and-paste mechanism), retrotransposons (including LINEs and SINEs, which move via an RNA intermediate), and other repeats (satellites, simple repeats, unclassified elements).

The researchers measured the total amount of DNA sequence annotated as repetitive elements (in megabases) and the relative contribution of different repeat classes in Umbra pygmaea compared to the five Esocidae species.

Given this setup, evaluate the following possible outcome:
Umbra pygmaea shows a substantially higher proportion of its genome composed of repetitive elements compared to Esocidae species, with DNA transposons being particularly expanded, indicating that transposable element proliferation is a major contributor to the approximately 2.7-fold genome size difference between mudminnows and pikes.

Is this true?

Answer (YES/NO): YES